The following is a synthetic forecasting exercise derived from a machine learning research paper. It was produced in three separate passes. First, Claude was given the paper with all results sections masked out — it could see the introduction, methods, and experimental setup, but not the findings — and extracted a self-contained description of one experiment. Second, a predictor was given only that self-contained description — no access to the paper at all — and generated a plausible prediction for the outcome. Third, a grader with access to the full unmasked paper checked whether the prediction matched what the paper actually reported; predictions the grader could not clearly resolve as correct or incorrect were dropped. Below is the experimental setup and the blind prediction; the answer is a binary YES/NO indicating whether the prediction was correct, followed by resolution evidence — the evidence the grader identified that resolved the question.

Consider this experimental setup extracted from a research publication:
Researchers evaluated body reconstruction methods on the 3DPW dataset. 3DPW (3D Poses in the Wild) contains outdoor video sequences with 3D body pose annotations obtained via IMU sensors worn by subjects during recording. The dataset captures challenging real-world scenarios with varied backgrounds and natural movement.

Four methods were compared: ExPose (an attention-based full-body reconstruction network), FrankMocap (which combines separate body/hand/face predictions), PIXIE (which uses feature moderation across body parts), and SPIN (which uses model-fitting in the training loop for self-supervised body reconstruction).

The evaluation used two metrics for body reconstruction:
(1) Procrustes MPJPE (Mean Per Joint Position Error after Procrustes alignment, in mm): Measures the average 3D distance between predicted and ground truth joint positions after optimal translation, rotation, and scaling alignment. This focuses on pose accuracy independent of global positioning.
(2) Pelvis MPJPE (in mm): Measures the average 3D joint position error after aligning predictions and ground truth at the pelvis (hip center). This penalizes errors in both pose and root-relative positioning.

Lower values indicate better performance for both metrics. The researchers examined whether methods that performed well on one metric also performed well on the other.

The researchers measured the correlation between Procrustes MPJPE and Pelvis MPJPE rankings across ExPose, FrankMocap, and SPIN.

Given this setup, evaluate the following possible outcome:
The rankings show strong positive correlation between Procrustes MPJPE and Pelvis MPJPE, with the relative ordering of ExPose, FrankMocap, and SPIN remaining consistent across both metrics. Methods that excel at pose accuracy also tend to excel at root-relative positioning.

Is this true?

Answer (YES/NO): NO